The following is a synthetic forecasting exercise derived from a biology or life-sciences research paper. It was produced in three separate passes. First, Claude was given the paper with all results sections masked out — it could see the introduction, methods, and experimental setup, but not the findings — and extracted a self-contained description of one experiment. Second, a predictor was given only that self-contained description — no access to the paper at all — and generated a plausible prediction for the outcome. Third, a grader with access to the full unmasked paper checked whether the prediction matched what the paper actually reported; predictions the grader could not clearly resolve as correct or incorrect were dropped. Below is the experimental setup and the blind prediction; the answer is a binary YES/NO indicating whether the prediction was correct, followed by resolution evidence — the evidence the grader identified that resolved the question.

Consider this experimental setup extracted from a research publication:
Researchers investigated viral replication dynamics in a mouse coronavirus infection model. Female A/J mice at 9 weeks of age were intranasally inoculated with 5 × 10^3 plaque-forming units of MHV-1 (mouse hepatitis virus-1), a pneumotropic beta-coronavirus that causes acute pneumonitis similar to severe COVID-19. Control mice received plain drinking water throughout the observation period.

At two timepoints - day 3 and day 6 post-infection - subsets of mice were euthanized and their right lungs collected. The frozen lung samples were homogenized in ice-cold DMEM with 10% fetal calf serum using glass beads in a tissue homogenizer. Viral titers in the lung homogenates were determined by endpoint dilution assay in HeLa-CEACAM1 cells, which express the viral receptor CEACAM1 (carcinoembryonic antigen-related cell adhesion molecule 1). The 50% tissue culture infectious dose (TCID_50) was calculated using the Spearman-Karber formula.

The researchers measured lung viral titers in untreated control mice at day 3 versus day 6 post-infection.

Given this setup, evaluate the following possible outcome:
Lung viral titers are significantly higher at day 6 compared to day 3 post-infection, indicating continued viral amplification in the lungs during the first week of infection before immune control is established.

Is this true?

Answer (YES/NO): NO